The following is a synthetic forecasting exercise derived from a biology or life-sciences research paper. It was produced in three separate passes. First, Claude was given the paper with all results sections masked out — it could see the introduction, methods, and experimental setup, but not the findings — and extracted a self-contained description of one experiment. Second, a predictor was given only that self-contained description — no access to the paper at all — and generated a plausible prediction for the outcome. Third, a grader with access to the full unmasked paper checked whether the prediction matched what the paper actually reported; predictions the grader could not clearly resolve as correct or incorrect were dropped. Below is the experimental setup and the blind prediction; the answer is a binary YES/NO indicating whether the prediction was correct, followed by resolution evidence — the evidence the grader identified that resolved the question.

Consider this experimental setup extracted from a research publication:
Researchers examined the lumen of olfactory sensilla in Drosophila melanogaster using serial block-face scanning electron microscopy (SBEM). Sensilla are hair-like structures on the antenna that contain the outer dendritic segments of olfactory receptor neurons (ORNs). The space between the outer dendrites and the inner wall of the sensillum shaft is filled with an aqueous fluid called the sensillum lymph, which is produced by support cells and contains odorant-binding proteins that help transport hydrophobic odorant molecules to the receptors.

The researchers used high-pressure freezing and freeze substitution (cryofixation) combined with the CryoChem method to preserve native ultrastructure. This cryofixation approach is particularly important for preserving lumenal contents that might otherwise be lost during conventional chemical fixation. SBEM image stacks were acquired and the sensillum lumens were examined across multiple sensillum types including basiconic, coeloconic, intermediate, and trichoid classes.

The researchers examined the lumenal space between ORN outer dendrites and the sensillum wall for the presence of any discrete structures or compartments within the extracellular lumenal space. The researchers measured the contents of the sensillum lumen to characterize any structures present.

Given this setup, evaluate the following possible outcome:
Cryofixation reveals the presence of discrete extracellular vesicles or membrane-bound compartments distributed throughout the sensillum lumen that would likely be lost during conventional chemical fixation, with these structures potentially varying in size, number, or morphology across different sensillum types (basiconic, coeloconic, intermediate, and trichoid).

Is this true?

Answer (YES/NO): YES